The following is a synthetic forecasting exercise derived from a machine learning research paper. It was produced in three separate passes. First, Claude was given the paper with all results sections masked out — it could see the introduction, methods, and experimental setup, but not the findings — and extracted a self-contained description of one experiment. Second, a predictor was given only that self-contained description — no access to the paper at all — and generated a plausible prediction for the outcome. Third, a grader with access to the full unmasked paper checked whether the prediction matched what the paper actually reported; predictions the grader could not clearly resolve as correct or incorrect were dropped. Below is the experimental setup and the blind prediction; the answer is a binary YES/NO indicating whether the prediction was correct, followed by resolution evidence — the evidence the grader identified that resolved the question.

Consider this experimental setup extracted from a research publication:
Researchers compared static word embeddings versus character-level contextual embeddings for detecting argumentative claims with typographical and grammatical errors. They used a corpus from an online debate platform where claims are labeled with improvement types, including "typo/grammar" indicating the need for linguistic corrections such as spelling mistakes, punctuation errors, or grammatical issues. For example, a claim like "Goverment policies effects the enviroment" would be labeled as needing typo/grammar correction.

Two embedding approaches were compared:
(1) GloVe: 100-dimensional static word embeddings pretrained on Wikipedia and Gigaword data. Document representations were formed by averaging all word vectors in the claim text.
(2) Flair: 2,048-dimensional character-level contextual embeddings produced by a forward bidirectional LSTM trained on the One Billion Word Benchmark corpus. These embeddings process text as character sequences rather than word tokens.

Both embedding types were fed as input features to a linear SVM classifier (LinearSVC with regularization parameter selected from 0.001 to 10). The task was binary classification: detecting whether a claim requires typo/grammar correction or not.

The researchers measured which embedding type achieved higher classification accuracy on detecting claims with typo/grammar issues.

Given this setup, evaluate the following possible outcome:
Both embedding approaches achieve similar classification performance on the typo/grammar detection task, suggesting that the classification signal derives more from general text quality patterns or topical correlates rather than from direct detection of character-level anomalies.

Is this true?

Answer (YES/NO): NO